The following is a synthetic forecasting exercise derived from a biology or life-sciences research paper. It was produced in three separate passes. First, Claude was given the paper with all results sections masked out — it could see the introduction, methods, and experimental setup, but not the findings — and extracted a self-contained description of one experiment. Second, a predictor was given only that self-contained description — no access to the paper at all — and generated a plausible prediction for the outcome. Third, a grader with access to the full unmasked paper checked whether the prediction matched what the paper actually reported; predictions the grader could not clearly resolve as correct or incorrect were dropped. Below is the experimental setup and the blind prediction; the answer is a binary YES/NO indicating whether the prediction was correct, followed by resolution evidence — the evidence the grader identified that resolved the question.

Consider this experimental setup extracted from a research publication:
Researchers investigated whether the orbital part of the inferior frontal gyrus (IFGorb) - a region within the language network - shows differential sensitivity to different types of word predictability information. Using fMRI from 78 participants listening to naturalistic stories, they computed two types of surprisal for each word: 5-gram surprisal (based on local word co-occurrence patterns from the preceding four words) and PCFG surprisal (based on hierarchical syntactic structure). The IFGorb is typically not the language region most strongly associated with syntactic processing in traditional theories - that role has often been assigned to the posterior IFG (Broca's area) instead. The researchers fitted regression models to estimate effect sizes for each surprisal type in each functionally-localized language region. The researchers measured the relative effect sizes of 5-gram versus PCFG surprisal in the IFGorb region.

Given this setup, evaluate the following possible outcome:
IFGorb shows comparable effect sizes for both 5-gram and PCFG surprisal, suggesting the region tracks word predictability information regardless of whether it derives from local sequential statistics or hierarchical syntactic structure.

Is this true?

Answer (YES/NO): NO